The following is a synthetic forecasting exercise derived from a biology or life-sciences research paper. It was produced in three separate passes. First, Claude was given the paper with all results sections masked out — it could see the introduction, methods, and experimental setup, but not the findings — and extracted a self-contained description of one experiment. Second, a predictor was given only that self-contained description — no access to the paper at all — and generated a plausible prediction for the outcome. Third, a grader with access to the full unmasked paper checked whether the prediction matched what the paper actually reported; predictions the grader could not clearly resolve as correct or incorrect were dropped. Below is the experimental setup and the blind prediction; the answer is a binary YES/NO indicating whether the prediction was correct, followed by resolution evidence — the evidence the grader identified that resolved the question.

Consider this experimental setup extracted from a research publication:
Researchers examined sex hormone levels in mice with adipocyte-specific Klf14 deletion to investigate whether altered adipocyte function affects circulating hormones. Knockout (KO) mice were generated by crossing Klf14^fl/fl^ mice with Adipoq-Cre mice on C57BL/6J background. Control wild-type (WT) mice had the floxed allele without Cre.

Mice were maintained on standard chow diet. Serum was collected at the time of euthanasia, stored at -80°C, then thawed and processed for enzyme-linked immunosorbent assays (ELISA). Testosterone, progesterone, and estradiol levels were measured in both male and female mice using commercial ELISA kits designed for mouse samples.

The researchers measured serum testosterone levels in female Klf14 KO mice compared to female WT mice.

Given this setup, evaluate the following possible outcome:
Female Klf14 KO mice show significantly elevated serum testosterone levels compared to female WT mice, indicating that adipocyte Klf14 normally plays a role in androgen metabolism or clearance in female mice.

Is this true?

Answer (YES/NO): NO